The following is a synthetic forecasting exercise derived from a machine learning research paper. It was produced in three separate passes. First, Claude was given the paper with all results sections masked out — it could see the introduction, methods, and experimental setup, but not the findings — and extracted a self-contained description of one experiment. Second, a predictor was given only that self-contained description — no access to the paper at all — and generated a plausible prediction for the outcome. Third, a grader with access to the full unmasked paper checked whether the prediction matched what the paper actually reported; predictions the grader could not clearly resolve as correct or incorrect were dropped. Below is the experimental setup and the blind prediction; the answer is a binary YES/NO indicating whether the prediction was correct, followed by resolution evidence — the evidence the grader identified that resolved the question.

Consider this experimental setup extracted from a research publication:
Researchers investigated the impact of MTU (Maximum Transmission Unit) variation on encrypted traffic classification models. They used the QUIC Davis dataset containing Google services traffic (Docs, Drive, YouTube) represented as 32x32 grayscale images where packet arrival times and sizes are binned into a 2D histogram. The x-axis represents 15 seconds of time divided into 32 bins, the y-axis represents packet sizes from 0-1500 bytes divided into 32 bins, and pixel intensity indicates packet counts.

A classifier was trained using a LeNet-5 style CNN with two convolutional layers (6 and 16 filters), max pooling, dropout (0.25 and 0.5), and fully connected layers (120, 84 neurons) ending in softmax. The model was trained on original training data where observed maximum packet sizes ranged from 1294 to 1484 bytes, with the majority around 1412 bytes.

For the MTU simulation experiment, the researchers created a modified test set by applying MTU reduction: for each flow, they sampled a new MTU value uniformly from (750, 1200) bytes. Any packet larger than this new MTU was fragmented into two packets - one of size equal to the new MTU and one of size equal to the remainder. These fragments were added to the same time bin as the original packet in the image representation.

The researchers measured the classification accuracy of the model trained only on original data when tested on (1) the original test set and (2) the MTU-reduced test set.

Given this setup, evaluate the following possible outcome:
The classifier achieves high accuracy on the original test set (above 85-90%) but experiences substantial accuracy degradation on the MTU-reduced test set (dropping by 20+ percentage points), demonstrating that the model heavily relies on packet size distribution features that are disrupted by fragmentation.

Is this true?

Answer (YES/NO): YES